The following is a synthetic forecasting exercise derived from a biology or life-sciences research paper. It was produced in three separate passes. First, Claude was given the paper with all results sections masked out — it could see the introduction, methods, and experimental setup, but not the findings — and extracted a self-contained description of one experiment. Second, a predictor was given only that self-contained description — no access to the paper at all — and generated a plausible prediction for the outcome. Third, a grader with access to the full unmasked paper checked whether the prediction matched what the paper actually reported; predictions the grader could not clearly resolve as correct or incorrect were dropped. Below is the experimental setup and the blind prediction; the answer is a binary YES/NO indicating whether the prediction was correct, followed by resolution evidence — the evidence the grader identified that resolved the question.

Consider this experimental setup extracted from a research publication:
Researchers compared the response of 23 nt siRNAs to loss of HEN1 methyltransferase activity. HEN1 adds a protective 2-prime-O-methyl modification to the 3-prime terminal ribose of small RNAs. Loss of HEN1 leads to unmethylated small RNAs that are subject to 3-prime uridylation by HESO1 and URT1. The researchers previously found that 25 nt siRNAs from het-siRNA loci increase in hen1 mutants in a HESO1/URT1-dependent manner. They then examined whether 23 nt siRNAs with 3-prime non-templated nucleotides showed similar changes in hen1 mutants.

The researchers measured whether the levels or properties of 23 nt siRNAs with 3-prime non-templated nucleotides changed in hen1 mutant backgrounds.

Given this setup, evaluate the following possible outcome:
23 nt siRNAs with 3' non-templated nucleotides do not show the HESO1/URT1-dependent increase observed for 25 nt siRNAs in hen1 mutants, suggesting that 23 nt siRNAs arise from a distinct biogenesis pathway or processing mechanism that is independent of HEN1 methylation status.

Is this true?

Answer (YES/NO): YES